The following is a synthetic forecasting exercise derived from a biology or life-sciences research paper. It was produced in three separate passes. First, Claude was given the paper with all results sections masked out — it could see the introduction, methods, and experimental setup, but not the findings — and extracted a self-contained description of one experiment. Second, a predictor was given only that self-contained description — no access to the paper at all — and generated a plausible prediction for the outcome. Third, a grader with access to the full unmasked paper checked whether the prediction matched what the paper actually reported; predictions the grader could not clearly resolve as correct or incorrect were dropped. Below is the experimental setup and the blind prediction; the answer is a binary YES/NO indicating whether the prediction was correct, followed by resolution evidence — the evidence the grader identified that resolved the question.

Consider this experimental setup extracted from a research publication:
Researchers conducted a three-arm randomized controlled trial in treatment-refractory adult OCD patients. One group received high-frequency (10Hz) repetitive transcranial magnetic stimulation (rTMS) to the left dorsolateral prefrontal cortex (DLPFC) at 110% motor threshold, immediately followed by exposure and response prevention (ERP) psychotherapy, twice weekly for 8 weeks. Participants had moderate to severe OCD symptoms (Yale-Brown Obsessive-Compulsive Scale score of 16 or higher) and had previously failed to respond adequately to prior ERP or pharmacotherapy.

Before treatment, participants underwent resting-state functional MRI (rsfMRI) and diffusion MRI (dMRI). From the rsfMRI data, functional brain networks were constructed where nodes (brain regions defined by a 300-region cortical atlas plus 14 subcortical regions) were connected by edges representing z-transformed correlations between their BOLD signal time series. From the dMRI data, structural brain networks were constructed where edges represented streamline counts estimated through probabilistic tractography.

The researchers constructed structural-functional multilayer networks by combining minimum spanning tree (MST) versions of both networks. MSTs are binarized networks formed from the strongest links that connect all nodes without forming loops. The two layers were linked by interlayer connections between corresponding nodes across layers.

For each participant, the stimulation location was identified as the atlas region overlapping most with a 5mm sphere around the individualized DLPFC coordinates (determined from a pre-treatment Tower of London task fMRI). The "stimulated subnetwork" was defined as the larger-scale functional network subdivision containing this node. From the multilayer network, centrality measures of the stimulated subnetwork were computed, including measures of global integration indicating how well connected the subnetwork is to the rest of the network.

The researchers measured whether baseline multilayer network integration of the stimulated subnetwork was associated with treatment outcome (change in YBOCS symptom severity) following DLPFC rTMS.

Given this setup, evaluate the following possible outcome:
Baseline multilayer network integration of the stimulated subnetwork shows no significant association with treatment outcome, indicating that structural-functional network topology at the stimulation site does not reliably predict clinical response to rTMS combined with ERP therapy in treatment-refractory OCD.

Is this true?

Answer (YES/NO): NO